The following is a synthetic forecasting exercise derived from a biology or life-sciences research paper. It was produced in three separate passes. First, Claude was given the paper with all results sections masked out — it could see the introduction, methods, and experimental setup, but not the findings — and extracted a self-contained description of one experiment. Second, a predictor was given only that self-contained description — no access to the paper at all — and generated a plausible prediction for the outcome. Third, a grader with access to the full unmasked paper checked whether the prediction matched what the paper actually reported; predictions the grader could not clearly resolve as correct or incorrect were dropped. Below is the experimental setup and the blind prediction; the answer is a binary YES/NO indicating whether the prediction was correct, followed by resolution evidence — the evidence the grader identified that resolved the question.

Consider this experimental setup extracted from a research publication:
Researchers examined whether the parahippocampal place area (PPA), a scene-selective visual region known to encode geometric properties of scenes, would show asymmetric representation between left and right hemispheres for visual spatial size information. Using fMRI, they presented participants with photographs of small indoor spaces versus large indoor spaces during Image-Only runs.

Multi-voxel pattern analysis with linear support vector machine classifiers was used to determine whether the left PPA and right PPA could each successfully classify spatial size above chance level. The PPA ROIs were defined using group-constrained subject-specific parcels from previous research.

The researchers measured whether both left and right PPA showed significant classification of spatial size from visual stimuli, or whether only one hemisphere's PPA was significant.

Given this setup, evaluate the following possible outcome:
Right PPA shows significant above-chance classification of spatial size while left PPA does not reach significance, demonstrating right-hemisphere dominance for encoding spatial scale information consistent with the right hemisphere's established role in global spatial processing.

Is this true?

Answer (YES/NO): YES